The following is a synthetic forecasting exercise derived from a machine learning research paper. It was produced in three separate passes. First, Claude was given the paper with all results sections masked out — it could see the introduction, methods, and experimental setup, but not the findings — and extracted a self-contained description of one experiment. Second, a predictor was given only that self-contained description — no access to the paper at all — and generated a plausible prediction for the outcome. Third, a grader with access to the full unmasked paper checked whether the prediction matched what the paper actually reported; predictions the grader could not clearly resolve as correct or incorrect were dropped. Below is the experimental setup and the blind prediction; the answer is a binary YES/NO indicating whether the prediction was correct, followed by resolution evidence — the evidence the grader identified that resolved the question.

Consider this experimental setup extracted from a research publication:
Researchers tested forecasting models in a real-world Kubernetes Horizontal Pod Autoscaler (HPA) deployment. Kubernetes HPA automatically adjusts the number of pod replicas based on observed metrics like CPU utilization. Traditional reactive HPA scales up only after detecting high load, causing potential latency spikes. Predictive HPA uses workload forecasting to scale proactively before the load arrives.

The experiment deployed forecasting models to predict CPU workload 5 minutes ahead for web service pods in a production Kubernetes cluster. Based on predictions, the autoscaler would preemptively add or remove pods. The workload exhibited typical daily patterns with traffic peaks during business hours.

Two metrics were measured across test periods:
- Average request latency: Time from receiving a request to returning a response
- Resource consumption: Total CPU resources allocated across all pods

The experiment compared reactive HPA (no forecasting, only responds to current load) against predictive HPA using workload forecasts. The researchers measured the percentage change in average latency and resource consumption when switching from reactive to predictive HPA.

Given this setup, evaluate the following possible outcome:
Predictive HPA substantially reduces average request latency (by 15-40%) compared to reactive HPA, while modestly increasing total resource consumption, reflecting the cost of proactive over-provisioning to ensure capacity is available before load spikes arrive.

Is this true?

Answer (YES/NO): NO